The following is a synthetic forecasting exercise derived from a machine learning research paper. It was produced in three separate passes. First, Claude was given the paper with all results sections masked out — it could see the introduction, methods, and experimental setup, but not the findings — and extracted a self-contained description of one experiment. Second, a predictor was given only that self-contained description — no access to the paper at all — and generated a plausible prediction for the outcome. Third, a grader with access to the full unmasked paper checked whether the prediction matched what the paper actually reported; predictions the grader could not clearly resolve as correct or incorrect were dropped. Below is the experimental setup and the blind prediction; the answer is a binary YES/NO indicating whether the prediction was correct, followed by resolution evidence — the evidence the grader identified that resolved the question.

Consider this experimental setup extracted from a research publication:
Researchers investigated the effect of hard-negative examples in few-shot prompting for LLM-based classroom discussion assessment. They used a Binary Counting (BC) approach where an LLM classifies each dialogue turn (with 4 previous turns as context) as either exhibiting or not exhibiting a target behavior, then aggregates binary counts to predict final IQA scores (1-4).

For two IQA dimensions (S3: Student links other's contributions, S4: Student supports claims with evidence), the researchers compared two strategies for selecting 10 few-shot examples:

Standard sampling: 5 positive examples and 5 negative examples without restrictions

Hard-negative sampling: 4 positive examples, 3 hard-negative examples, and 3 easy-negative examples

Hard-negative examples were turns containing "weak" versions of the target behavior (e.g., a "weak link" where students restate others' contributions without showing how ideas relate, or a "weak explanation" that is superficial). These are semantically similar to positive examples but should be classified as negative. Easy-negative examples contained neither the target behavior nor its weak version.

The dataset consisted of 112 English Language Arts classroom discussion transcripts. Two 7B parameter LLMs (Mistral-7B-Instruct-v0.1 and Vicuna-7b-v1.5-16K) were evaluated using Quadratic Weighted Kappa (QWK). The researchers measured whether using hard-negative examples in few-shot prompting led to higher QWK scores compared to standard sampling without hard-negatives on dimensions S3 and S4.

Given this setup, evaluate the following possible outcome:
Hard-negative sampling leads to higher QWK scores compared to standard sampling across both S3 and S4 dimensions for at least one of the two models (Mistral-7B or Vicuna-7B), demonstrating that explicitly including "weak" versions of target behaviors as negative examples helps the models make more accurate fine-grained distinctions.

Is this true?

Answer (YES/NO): YES